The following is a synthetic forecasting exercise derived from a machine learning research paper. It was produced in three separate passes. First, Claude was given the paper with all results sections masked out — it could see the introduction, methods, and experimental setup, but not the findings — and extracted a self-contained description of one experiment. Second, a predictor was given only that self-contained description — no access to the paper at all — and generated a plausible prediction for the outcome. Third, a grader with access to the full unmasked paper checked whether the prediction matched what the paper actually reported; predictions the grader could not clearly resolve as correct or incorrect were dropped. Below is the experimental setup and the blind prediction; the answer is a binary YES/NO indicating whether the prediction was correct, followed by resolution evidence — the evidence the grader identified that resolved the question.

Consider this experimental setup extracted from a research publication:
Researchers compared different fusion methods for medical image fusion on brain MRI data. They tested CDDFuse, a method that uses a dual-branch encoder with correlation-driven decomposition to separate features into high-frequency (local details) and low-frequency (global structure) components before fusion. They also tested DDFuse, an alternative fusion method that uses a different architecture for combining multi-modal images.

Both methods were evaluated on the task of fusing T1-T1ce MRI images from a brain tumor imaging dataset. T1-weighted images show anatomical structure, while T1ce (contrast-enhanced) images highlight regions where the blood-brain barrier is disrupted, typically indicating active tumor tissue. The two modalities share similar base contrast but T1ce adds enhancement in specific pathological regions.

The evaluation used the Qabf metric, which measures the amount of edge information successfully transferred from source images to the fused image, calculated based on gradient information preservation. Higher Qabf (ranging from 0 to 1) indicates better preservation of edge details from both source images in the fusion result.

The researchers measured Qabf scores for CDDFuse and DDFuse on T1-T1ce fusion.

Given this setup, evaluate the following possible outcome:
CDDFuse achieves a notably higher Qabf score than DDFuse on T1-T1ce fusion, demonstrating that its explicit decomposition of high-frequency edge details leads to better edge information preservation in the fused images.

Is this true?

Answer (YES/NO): NO